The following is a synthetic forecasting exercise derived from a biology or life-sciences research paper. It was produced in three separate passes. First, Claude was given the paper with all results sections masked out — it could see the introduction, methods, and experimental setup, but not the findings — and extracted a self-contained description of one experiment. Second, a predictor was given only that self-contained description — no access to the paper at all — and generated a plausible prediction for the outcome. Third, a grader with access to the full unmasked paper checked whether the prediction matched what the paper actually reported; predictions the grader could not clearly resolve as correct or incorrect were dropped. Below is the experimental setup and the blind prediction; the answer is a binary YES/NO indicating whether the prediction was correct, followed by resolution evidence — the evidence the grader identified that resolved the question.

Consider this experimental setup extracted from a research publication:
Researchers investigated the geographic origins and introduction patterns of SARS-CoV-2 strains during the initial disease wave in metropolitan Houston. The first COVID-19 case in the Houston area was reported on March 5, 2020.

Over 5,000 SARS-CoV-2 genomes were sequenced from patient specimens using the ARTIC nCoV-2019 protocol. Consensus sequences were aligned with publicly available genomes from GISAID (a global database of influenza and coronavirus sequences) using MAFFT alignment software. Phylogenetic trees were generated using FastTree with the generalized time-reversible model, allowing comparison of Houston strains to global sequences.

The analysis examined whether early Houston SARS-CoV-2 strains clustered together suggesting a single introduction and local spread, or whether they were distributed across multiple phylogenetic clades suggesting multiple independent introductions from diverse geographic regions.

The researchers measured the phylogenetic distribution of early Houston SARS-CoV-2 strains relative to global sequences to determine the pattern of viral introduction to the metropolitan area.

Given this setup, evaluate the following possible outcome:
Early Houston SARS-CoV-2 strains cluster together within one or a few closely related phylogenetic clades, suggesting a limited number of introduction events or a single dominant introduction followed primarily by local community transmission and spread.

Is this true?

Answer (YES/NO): NO